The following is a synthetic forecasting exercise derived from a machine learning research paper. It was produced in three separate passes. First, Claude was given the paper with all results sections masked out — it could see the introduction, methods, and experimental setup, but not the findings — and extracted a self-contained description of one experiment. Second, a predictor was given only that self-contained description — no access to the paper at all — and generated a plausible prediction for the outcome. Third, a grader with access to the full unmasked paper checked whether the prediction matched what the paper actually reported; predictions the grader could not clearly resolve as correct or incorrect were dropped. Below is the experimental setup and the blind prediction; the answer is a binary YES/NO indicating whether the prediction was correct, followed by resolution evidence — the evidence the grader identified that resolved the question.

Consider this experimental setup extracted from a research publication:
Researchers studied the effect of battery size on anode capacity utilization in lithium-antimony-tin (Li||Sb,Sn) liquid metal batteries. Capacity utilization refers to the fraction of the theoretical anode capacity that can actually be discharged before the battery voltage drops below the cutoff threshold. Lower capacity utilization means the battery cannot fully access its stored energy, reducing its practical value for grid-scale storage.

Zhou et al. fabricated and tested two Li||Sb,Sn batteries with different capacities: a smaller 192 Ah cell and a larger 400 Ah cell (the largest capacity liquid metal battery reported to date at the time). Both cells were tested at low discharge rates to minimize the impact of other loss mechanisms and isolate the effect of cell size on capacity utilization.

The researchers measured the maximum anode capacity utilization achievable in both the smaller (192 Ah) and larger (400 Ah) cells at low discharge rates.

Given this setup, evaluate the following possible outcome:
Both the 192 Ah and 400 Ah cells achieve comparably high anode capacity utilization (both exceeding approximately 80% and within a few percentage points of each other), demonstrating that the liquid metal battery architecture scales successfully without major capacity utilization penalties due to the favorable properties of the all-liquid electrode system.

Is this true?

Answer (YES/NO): NO